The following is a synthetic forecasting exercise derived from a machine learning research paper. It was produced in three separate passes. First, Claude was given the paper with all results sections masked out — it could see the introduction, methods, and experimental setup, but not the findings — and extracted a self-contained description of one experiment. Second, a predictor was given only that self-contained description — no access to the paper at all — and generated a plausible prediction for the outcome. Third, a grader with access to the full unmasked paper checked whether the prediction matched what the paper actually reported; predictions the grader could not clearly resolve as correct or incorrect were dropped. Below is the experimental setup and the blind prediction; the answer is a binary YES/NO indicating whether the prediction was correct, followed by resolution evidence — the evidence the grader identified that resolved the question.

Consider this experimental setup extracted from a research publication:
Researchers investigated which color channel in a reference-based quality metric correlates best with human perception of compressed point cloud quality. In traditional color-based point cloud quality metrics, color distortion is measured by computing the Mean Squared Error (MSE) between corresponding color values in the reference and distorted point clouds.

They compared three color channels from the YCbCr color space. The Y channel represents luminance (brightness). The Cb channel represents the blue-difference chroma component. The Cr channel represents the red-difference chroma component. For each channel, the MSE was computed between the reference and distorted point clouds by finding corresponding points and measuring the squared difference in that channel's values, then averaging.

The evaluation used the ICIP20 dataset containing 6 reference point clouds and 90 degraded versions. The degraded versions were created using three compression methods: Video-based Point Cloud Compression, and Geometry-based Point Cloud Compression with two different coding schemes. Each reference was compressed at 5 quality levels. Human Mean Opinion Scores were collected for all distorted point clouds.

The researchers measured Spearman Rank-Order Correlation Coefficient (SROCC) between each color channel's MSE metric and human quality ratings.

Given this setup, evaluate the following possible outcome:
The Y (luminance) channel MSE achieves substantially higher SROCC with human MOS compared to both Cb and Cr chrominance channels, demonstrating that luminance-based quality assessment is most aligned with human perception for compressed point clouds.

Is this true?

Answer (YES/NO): YES